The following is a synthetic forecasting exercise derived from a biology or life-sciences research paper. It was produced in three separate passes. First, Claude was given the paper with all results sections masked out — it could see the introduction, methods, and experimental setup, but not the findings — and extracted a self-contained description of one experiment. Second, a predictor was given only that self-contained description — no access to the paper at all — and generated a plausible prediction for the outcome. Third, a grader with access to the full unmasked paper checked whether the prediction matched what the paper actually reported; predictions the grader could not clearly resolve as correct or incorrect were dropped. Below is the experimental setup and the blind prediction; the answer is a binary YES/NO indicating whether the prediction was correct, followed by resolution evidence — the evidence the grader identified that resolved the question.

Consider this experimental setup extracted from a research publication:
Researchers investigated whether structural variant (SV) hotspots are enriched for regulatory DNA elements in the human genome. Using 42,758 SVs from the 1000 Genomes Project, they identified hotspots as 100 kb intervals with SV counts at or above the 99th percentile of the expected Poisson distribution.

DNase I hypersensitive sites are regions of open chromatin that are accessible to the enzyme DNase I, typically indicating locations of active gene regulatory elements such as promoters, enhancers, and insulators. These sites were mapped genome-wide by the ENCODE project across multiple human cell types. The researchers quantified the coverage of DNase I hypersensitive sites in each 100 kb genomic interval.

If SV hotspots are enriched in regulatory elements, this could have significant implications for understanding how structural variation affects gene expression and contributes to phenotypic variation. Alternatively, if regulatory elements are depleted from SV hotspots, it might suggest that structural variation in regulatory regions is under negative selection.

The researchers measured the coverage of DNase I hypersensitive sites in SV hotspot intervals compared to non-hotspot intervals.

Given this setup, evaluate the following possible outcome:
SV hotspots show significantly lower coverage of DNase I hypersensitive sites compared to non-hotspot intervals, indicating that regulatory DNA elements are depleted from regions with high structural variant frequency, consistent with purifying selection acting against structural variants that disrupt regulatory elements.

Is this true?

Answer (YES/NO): YES